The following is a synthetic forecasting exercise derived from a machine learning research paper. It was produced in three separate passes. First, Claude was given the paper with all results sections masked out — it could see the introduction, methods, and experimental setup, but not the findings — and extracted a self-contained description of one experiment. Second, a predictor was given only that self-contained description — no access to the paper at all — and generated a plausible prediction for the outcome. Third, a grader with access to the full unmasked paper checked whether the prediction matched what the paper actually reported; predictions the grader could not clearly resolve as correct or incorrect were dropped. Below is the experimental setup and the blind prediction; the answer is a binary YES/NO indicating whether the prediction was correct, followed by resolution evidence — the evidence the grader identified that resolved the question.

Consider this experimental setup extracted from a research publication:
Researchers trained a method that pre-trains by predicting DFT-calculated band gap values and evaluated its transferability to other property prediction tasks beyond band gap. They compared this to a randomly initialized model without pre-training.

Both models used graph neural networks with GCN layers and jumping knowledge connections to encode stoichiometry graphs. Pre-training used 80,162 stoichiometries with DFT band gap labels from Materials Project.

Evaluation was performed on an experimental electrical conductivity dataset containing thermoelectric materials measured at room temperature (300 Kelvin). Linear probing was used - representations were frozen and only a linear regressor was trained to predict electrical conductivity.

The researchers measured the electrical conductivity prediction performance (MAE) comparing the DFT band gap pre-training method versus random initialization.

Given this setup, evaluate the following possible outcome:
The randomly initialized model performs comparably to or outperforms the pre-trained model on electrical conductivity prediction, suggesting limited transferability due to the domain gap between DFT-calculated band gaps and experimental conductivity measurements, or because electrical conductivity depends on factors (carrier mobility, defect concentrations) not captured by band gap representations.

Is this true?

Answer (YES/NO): YES